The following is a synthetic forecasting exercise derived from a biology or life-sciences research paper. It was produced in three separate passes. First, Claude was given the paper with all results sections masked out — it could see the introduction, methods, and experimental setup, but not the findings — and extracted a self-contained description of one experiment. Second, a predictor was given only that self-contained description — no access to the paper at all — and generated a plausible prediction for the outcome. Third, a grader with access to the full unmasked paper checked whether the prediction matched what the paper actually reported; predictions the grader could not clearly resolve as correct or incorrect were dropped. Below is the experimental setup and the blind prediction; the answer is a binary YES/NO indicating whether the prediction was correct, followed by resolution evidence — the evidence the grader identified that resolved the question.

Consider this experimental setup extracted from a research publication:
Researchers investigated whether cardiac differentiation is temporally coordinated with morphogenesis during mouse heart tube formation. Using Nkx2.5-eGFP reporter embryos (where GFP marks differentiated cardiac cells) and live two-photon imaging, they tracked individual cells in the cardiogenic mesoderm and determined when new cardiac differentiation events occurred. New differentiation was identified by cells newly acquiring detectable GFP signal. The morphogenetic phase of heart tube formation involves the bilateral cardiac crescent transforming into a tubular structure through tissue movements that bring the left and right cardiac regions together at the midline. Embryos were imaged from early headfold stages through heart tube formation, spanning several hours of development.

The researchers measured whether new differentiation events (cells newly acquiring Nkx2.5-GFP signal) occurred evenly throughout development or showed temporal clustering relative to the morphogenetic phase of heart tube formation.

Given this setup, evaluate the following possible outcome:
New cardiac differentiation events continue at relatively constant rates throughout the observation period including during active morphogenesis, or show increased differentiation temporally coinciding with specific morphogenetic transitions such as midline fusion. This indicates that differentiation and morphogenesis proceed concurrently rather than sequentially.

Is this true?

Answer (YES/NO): NO